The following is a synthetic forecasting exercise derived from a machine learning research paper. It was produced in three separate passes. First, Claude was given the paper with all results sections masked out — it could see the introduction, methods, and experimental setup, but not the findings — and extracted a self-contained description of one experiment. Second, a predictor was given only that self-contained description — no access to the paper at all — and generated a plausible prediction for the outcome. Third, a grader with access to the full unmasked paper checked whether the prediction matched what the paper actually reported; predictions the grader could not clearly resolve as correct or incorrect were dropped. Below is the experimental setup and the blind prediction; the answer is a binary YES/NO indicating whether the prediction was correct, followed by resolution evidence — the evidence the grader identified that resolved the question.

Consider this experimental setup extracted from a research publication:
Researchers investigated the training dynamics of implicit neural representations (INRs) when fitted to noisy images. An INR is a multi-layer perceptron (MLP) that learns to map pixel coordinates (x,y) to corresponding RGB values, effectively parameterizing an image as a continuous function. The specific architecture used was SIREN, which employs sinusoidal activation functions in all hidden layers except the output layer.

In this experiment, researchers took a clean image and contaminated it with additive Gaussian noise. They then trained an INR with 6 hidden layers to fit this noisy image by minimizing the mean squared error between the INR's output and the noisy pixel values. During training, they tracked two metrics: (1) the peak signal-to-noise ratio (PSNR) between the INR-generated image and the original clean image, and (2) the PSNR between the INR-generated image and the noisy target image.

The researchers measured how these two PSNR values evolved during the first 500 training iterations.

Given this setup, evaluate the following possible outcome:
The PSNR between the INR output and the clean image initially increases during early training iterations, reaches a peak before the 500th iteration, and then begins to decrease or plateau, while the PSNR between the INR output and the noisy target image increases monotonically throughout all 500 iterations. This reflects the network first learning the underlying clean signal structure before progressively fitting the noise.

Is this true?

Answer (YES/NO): YES